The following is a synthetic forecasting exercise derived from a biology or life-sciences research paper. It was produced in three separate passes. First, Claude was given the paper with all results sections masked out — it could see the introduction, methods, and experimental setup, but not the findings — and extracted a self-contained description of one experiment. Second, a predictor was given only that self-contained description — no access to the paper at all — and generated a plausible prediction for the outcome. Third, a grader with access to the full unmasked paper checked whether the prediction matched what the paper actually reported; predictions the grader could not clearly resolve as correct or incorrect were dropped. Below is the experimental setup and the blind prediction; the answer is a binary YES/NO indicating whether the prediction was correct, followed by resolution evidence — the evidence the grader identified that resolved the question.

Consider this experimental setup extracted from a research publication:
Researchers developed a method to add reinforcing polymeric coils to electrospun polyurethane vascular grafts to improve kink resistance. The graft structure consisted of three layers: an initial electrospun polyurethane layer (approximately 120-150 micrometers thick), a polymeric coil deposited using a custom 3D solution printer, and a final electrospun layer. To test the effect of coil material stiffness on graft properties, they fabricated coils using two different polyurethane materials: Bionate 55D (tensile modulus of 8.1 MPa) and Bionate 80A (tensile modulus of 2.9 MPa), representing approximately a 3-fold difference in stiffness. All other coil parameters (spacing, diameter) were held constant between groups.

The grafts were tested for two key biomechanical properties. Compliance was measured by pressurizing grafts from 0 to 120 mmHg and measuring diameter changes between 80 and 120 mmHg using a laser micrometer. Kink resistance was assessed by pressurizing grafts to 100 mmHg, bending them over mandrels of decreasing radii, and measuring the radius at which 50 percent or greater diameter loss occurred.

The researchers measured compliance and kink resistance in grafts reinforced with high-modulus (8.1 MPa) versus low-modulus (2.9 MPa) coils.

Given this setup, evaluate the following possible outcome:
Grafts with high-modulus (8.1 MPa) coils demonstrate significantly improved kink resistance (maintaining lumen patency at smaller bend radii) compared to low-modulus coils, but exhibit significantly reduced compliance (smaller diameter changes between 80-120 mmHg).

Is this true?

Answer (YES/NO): NO